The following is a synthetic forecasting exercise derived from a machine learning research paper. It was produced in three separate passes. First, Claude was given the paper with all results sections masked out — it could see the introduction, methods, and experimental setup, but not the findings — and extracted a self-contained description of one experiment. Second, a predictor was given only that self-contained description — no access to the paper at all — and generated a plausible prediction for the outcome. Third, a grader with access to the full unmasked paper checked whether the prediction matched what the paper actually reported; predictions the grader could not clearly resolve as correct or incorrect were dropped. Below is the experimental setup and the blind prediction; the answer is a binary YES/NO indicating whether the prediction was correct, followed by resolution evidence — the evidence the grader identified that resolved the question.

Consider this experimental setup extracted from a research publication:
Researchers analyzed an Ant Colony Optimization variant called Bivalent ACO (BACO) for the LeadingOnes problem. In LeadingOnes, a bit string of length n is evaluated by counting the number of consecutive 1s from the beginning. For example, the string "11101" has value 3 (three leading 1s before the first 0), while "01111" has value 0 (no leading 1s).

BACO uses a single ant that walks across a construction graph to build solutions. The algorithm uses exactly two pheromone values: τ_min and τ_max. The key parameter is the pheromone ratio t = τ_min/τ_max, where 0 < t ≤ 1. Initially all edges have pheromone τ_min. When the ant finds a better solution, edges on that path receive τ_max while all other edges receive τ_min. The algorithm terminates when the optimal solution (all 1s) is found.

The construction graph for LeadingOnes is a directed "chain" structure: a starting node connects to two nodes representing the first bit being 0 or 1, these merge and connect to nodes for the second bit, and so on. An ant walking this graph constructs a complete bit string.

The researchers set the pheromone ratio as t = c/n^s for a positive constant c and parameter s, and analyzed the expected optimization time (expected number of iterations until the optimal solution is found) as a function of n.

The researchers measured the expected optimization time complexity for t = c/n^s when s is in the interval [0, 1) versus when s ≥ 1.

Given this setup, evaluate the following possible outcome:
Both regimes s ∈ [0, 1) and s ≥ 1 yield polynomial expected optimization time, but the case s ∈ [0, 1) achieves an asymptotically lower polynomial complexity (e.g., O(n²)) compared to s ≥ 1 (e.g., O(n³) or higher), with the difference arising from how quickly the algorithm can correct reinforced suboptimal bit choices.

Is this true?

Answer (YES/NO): NO